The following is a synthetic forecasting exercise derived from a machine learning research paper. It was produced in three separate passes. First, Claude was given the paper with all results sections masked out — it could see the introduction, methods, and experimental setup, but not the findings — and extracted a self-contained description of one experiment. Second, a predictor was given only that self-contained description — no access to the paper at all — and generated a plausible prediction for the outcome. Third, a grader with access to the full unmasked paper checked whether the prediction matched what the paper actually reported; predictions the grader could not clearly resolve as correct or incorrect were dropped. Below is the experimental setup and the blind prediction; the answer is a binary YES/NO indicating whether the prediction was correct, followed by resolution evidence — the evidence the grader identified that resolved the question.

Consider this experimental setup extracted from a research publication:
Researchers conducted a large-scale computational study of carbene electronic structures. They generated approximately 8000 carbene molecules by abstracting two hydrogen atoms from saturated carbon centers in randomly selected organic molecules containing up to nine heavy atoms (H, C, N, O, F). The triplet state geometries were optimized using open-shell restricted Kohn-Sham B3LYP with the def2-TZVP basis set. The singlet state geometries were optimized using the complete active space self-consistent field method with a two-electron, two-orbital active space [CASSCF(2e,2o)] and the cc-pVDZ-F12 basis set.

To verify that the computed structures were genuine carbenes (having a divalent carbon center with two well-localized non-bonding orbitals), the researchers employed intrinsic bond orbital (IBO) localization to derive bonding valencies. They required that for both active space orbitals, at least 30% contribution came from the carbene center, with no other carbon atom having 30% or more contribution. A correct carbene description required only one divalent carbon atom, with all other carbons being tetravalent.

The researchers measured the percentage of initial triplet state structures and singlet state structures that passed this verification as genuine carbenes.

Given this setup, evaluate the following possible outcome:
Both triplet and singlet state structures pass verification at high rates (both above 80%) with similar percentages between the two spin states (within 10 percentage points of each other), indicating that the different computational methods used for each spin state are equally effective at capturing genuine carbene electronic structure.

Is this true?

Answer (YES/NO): YES